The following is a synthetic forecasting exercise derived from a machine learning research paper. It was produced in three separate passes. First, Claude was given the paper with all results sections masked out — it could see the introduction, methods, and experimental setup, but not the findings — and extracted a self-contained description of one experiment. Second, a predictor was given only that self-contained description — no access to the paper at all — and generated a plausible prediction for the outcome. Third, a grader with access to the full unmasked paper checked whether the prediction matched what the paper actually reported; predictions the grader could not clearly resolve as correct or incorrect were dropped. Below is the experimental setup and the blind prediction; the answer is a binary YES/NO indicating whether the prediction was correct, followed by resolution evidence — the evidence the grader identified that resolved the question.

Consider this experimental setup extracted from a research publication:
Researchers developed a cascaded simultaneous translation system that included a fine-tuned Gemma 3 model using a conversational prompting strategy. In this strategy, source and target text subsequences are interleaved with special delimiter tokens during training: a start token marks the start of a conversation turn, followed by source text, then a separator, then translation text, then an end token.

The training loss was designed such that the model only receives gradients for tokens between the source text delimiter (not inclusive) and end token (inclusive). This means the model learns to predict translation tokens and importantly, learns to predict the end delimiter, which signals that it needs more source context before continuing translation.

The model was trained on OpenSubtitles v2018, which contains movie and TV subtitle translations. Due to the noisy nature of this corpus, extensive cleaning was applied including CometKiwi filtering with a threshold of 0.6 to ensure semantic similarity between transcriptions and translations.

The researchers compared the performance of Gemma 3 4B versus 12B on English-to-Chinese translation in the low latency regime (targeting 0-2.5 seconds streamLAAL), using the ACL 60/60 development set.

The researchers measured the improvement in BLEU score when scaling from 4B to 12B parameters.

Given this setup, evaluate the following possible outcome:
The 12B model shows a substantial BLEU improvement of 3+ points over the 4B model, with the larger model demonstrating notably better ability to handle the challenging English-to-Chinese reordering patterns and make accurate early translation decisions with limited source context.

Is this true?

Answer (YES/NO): NO